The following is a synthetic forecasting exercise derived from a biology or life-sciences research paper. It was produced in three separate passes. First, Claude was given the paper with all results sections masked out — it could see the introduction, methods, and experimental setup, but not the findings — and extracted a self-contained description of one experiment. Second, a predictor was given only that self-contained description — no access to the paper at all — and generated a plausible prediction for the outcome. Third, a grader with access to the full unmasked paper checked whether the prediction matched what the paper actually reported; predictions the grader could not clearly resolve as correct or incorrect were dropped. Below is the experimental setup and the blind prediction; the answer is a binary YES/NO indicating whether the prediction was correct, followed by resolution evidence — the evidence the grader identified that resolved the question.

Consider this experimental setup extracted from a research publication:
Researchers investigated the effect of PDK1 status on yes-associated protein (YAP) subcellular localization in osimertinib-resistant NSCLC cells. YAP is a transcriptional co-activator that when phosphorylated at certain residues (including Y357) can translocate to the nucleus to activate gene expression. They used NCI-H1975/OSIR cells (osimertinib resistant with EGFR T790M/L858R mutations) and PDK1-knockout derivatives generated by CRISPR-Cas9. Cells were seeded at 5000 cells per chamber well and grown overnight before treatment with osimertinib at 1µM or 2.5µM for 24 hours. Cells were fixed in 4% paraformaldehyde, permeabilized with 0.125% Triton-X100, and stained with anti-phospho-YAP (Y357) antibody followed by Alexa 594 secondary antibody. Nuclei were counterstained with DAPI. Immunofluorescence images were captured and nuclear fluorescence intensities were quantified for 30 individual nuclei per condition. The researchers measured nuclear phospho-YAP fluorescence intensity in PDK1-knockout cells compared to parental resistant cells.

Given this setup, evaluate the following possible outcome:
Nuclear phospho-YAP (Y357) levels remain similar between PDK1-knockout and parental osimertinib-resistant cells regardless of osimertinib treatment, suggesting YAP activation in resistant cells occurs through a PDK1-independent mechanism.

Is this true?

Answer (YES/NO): NO